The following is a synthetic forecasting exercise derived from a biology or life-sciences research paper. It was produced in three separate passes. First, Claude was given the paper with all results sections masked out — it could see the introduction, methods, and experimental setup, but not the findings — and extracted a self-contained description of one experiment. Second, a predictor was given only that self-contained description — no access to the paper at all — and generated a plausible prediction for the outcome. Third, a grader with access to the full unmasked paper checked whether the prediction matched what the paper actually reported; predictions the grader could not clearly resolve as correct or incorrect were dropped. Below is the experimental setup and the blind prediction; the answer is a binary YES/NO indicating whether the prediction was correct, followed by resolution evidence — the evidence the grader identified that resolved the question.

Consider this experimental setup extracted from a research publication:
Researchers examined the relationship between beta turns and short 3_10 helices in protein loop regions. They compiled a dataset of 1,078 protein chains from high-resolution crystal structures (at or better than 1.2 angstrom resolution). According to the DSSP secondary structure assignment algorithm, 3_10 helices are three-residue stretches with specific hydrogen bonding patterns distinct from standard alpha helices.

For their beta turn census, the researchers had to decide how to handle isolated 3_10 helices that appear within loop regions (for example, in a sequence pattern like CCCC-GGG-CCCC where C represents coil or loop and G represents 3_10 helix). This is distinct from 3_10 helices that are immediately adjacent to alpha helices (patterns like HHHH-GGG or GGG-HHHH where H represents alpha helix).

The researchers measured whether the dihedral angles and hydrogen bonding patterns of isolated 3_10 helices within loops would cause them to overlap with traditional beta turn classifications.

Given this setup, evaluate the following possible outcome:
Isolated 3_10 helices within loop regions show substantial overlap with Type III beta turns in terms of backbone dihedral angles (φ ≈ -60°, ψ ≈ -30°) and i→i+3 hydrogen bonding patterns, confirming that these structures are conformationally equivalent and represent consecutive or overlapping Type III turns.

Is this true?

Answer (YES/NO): NO